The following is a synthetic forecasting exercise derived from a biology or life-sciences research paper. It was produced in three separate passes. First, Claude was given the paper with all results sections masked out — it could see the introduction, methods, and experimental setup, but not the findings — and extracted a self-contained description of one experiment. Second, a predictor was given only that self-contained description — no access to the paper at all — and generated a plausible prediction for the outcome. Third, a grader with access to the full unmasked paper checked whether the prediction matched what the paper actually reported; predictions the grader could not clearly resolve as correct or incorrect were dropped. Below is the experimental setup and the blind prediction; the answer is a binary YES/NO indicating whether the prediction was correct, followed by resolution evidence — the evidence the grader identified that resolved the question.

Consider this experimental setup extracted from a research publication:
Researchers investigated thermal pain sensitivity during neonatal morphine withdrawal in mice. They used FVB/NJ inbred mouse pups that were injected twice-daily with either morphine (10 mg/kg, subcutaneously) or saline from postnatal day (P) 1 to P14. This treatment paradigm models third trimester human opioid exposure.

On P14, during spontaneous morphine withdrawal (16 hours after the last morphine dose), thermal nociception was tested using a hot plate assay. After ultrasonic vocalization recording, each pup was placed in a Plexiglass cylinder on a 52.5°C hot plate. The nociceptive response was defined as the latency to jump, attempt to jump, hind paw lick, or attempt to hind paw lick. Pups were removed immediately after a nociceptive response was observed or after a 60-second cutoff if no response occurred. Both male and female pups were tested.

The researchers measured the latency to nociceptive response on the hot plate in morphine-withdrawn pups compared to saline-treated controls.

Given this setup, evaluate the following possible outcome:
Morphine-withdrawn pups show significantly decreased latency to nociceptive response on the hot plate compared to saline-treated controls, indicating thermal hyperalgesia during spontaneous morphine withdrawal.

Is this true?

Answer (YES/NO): YES